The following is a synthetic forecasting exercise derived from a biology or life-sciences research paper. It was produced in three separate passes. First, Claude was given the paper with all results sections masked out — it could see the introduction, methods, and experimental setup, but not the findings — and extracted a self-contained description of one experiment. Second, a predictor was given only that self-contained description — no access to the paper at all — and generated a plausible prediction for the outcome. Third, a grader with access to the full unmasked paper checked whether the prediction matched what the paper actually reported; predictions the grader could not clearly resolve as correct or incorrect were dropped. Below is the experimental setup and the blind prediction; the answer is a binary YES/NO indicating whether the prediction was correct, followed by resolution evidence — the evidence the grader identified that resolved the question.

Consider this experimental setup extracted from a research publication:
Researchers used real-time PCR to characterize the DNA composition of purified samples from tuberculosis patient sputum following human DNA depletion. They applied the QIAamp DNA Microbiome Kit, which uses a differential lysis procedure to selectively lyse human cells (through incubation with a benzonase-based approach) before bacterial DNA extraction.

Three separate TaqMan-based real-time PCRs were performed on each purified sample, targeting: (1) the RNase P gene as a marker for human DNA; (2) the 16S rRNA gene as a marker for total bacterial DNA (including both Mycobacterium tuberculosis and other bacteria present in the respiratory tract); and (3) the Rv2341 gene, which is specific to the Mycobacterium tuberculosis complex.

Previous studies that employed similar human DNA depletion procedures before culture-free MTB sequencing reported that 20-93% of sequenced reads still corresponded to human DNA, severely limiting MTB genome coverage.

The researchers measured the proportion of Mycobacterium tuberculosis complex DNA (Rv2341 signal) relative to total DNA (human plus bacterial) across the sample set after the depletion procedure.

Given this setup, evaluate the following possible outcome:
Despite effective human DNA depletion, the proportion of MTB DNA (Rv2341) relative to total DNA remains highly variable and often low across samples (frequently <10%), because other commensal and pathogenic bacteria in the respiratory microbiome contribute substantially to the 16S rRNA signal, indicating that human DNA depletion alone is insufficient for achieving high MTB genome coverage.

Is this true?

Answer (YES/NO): NO